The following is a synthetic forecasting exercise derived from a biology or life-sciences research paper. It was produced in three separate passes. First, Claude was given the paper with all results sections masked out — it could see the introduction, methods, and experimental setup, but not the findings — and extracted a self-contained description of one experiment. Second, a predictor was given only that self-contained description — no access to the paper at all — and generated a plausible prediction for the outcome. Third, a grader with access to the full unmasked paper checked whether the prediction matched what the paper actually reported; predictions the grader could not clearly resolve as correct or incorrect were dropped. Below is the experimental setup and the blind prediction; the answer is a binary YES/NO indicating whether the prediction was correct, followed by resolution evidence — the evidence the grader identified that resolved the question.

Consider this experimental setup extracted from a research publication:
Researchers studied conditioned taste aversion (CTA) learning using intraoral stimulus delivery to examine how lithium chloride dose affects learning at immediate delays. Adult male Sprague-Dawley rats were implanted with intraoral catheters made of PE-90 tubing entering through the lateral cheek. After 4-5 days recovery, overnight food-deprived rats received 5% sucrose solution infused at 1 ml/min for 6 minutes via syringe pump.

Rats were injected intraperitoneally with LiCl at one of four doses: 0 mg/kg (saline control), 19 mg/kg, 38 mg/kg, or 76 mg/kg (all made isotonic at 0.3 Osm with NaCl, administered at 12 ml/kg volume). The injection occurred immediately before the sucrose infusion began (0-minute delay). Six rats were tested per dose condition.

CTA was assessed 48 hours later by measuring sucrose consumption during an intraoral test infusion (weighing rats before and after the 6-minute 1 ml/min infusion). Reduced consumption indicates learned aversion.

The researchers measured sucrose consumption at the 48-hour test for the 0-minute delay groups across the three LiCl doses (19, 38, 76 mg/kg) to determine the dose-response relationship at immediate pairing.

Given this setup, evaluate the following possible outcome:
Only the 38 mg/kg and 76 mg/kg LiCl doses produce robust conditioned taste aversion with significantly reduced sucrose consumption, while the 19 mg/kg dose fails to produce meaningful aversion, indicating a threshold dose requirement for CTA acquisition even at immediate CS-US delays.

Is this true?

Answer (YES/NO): NO